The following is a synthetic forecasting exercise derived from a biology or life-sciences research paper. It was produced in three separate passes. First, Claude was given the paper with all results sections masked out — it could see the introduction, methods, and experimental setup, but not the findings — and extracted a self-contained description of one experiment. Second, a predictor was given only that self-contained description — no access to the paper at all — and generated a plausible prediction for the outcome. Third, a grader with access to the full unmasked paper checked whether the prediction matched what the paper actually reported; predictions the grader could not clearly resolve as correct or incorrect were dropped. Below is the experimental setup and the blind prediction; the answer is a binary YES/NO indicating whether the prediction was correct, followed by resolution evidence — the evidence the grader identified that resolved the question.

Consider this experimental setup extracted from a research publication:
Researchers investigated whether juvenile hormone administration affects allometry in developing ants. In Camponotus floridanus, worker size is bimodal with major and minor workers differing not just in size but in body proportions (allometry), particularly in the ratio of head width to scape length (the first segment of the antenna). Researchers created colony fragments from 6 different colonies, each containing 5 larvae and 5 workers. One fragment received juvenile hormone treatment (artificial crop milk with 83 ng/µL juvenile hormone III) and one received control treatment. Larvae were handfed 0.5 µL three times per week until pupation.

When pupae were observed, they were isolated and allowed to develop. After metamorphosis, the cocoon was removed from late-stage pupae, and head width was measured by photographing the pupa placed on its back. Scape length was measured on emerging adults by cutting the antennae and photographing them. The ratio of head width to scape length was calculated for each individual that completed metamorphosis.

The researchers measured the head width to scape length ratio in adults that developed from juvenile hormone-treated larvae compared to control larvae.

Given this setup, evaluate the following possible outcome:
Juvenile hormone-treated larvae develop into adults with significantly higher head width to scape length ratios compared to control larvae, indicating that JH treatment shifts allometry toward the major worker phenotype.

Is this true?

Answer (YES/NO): NO